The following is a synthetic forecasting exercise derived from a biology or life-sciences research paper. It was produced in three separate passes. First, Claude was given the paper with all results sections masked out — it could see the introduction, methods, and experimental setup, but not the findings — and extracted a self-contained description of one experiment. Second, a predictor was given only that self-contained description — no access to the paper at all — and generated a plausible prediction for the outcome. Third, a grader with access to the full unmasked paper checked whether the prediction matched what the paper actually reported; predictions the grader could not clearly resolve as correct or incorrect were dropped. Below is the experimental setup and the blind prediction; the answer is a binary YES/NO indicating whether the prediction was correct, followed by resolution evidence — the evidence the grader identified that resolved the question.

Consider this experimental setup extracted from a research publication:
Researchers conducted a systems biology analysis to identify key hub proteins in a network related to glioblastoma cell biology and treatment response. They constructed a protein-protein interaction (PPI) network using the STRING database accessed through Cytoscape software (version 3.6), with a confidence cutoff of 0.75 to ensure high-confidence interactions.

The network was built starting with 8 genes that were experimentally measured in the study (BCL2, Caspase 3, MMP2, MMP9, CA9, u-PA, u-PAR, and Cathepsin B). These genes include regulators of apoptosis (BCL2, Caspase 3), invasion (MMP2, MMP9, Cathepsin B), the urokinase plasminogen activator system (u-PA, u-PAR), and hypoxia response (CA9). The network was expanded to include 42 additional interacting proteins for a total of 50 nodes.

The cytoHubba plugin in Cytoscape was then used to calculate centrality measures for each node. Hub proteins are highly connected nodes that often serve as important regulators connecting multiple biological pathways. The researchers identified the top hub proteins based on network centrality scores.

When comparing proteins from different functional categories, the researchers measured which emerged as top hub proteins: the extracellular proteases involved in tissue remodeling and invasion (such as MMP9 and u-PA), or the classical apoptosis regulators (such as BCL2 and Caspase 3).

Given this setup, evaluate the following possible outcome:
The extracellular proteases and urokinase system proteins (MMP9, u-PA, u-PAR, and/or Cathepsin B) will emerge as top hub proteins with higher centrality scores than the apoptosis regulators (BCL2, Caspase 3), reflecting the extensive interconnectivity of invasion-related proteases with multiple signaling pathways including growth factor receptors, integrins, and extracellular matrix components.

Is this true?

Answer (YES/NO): YES